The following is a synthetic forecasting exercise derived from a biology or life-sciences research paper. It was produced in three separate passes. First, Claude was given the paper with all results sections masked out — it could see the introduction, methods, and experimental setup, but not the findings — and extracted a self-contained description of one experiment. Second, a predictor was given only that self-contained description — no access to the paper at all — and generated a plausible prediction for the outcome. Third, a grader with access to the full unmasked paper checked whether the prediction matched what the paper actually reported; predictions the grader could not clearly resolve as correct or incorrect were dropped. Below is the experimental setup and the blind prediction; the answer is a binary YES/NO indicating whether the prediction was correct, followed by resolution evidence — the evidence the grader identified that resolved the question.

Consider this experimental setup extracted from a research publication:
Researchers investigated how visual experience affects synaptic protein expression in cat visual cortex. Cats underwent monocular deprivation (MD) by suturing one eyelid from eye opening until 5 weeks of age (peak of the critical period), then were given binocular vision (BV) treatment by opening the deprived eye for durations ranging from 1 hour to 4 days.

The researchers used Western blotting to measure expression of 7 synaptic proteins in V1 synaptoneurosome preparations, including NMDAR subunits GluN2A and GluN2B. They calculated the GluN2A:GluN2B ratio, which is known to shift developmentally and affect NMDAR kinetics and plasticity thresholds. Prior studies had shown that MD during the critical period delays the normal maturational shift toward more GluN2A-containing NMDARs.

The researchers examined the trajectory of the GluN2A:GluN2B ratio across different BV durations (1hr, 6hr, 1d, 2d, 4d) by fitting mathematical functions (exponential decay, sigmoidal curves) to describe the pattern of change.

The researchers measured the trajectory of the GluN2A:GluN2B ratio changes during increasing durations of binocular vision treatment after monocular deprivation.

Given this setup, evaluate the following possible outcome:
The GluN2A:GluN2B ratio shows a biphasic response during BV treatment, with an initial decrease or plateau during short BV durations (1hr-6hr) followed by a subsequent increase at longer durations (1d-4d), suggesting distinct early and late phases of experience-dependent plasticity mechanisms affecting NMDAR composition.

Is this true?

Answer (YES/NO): NO